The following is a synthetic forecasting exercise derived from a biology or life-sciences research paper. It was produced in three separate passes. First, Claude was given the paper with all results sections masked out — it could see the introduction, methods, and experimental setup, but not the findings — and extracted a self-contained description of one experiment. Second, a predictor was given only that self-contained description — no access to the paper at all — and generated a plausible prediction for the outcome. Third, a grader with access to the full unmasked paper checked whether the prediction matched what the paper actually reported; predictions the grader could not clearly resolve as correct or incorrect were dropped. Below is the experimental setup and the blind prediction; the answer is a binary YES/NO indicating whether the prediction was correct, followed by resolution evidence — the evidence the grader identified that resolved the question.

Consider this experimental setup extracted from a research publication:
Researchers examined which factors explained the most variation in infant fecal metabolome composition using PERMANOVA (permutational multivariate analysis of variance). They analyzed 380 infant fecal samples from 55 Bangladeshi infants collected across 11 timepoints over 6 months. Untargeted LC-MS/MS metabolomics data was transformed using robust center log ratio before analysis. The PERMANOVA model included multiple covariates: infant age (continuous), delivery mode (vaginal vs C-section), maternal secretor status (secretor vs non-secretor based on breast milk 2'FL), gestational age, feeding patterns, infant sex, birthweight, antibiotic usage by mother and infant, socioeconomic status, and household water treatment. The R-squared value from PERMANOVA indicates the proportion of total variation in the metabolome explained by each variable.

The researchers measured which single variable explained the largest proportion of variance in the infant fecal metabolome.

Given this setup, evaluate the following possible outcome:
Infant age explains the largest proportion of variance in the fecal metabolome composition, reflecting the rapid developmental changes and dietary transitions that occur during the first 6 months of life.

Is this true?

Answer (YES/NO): YES